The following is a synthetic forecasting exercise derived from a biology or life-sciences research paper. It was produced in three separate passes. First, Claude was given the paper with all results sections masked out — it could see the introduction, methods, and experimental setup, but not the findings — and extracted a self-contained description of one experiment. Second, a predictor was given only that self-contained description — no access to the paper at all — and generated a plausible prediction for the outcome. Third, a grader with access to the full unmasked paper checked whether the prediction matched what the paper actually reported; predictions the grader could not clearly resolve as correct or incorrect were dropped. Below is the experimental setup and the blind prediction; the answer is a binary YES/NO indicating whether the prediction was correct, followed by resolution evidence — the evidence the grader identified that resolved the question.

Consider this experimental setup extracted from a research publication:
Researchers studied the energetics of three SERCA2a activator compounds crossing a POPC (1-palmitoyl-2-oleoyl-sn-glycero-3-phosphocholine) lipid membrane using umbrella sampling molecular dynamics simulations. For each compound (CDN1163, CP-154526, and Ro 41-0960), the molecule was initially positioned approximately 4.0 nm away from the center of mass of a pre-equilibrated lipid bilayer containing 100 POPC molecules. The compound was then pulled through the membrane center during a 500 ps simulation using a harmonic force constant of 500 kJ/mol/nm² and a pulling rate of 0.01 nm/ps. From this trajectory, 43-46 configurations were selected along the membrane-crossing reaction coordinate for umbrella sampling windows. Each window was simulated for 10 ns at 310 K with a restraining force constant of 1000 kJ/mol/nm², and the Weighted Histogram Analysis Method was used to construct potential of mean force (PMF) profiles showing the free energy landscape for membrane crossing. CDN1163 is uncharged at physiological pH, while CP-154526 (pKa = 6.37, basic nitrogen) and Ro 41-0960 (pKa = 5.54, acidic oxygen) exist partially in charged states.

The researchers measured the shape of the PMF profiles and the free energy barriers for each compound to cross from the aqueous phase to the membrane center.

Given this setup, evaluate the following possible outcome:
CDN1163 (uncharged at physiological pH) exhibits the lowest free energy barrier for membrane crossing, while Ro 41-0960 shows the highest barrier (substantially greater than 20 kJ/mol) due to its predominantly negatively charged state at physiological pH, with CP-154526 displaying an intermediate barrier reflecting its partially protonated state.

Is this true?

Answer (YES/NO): NO